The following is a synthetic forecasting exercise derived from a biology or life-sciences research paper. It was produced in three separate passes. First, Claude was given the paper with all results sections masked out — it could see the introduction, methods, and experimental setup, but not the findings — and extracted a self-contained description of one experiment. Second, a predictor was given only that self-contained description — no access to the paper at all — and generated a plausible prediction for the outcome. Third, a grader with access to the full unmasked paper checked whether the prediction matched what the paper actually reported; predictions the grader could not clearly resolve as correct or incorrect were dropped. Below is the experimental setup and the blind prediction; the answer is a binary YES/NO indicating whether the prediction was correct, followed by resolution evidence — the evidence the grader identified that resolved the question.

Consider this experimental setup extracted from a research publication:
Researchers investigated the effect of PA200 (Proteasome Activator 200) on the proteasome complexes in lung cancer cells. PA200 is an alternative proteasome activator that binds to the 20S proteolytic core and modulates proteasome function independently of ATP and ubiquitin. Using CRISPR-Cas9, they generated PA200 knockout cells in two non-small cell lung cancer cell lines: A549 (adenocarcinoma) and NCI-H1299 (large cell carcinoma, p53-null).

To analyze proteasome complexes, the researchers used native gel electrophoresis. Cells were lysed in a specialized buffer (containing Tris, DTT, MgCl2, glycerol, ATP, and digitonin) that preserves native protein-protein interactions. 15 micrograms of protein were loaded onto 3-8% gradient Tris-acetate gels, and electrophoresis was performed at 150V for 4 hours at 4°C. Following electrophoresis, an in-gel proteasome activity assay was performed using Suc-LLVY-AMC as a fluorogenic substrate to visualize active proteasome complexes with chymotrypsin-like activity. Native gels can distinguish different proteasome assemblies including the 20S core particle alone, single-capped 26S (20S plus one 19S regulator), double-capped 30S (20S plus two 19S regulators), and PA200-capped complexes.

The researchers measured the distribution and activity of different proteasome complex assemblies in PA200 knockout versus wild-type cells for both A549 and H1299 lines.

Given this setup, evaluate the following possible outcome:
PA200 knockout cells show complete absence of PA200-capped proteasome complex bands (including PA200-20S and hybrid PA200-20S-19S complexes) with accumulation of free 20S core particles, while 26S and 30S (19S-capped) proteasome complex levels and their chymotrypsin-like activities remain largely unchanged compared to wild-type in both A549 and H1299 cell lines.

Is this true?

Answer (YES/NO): NO